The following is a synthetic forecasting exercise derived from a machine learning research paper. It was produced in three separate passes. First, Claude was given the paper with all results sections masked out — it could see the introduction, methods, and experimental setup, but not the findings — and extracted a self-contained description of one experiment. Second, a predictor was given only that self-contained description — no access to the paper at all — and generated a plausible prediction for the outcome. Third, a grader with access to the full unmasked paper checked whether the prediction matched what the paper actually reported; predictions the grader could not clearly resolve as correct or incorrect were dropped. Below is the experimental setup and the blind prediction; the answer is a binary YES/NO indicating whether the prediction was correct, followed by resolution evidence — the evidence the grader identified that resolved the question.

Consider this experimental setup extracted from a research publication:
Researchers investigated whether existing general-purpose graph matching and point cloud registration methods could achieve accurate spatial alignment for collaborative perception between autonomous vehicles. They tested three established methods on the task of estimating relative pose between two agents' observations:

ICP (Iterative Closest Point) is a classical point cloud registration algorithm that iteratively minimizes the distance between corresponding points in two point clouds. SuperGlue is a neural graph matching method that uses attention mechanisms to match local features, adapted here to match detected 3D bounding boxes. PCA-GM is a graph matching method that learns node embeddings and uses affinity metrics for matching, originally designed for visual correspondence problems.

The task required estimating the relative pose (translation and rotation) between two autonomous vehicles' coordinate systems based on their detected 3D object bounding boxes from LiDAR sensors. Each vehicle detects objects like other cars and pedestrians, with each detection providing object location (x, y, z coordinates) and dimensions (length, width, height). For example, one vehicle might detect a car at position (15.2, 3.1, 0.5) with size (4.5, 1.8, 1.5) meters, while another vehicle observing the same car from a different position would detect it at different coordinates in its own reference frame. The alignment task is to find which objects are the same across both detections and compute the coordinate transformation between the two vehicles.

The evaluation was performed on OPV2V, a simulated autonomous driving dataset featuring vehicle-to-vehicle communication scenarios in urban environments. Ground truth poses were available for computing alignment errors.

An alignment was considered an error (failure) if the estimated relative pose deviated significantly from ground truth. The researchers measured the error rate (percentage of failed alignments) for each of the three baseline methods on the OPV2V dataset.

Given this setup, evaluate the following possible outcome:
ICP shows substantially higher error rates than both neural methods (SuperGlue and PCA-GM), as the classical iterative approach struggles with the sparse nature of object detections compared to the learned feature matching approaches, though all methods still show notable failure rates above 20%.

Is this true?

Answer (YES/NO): NO